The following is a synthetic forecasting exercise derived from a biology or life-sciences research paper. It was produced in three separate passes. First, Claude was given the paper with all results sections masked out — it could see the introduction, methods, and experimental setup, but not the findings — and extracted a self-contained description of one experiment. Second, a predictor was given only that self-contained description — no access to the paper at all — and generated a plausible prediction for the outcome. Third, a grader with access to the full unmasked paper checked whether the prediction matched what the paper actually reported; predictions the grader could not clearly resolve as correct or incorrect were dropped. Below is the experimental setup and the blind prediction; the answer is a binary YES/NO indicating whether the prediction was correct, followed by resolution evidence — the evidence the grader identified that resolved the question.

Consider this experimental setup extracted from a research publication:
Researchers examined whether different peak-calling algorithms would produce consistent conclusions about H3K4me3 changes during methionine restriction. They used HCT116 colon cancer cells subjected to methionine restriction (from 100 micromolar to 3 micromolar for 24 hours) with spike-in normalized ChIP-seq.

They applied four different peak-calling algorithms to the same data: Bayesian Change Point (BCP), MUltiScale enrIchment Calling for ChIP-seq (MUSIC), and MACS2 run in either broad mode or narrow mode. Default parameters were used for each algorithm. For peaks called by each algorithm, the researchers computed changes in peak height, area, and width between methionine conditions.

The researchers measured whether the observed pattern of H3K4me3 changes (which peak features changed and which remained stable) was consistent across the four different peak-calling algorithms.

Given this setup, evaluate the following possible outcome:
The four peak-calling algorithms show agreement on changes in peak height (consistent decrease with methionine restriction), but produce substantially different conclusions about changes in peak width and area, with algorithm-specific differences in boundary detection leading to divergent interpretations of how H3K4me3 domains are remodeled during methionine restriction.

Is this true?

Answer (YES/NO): NO